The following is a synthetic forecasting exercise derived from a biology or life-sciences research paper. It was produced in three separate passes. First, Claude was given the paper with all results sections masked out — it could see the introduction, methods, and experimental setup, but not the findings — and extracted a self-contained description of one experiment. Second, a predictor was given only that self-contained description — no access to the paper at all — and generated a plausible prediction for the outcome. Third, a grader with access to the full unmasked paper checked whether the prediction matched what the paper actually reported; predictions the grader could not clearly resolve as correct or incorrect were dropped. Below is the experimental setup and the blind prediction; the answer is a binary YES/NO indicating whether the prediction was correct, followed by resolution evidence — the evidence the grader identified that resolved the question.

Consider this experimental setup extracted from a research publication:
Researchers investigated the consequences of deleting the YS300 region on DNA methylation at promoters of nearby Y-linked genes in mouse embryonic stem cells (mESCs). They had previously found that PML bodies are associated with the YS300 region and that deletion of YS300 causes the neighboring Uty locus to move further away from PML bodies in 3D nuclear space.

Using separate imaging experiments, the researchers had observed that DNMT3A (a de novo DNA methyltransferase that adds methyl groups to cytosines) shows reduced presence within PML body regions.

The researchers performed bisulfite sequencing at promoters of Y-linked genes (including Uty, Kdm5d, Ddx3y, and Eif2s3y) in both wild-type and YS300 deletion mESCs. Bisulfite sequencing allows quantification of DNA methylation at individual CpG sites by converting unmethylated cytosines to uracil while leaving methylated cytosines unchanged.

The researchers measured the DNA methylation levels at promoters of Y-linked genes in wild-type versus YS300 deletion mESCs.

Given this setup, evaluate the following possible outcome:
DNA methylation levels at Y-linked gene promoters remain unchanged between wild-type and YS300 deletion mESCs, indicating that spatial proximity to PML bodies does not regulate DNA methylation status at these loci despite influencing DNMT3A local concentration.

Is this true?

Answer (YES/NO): NO